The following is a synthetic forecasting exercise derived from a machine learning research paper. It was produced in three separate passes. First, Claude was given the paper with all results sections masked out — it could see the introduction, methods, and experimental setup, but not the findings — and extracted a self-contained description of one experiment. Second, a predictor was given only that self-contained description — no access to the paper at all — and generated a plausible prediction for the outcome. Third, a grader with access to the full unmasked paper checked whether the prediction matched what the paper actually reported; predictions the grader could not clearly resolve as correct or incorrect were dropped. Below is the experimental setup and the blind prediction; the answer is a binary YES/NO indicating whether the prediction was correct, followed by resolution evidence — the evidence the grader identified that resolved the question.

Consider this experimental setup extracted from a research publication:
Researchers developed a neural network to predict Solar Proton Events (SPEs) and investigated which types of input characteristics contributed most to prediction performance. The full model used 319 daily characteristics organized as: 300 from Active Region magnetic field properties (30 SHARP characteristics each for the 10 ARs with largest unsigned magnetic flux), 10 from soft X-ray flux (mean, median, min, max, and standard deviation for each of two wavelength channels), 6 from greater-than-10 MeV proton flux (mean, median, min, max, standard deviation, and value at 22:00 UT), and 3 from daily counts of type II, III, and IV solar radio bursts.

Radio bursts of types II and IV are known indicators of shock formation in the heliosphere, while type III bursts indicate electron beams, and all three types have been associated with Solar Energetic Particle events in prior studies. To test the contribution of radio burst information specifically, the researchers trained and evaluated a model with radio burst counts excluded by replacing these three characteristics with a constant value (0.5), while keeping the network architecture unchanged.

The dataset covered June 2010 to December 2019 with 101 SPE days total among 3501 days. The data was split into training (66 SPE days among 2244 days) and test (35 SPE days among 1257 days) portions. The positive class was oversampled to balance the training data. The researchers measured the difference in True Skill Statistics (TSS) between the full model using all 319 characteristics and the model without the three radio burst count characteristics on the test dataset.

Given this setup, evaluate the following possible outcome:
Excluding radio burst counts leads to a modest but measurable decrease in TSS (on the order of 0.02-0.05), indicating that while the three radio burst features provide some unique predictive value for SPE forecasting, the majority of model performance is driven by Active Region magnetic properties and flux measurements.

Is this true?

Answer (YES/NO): NO